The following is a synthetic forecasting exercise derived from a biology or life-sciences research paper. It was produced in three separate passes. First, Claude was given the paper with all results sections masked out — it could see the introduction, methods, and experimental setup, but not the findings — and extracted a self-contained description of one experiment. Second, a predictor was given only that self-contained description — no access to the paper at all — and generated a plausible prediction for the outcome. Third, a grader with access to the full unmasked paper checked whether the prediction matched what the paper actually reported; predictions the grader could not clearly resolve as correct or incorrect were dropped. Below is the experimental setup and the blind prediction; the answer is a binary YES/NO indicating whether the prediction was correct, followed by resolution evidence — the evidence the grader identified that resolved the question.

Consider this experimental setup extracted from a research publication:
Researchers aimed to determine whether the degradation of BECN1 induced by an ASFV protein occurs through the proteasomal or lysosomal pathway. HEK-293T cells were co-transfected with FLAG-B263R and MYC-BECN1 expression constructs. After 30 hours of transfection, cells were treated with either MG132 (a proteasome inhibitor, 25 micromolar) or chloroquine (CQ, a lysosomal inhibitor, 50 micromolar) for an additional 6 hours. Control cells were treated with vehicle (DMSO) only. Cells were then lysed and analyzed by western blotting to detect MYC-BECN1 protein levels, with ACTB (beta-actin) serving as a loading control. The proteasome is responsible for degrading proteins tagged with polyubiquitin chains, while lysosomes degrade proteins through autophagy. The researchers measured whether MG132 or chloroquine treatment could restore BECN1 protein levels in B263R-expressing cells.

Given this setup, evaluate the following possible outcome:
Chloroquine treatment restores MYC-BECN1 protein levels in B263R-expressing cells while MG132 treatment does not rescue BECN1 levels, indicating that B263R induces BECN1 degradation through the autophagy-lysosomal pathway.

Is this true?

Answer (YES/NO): NO